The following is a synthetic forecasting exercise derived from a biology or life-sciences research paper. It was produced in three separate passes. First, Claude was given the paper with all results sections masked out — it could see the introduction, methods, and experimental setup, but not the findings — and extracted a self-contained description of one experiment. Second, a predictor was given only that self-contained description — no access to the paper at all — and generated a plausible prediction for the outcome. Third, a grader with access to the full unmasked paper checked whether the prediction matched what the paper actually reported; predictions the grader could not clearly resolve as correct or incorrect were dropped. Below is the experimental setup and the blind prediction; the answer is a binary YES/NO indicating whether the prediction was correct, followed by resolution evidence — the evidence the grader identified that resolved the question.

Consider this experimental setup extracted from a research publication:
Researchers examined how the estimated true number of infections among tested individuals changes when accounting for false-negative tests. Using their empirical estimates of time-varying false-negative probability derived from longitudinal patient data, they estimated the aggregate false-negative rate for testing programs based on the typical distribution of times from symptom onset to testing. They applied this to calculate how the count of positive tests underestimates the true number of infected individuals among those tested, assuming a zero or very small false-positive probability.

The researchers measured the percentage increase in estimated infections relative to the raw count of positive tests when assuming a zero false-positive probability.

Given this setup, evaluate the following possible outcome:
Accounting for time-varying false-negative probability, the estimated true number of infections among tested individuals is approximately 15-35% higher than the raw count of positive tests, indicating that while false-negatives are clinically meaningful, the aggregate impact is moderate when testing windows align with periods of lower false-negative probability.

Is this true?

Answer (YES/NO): YES